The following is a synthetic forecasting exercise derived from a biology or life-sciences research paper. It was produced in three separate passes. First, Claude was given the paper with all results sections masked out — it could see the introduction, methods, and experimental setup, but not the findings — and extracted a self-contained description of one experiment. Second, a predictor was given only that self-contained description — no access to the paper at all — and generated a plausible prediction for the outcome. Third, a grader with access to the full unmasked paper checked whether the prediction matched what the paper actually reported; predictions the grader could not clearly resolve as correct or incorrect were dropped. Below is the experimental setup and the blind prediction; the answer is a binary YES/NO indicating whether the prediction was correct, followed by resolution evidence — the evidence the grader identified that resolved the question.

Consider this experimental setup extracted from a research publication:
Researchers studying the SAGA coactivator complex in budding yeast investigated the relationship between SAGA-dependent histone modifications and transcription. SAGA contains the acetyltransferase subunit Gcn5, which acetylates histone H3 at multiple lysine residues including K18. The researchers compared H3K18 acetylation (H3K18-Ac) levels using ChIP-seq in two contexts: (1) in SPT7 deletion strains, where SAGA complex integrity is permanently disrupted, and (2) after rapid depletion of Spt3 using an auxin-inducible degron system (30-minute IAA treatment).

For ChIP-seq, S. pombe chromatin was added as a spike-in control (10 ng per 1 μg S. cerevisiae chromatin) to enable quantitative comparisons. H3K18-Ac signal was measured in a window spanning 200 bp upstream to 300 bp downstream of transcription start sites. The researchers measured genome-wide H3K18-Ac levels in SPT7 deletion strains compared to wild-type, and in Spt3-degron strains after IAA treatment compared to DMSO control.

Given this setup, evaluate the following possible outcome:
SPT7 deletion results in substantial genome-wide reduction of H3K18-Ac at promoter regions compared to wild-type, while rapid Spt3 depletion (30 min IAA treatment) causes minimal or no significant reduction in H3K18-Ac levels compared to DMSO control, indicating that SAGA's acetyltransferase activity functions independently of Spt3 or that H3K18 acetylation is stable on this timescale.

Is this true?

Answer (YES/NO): YES